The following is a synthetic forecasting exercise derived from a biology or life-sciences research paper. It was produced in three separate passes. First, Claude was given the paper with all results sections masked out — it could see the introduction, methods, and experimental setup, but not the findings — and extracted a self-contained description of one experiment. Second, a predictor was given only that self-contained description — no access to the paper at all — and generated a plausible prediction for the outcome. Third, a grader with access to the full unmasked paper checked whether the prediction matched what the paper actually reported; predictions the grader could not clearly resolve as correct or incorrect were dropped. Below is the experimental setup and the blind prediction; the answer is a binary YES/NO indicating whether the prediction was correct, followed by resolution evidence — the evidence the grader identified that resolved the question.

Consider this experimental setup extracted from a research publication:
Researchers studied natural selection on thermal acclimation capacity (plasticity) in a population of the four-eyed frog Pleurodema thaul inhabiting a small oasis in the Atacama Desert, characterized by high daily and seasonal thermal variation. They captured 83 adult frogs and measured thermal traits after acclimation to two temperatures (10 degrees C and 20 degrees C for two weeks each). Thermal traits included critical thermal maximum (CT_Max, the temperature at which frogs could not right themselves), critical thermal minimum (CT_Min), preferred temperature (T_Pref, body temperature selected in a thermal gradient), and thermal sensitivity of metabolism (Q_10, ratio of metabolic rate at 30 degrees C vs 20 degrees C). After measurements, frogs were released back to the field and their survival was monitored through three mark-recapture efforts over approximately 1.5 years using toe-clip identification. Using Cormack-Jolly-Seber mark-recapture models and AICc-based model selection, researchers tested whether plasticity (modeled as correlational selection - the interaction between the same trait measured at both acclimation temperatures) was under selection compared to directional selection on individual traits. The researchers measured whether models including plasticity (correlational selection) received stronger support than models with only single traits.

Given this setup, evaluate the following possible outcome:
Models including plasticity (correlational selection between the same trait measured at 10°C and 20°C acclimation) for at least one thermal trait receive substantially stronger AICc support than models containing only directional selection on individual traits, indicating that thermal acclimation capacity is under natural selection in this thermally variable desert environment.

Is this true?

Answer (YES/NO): NO